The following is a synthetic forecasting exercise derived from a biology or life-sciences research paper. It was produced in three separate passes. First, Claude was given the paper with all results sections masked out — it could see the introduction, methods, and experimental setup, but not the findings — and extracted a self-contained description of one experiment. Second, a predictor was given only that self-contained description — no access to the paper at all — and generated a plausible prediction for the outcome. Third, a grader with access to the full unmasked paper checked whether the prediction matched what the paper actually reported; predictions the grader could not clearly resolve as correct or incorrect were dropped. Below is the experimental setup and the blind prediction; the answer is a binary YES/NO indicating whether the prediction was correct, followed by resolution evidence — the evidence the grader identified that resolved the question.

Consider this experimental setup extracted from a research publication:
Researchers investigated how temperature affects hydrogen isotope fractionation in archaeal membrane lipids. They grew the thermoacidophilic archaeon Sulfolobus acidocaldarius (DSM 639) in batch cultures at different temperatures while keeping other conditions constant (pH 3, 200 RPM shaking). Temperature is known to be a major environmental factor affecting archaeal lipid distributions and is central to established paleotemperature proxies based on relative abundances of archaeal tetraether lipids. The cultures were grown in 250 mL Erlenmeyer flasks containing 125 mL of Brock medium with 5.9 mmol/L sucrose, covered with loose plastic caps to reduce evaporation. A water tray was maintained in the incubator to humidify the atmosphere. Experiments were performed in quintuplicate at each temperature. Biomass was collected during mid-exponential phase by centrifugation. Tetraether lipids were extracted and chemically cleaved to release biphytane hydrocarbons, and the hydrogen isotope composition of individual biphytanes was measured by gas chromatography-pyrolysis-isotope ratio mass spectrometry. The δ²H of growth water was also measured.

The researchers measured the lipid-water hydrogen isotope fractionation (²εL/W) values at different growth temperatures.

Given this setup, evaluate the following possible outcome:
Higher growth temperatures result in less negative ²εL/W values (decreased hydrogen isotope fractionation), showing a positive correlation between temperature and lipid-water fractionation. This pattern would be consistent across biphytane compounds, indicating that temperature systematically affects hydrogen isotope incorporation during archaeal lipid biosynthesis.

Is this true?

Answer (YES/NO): NO